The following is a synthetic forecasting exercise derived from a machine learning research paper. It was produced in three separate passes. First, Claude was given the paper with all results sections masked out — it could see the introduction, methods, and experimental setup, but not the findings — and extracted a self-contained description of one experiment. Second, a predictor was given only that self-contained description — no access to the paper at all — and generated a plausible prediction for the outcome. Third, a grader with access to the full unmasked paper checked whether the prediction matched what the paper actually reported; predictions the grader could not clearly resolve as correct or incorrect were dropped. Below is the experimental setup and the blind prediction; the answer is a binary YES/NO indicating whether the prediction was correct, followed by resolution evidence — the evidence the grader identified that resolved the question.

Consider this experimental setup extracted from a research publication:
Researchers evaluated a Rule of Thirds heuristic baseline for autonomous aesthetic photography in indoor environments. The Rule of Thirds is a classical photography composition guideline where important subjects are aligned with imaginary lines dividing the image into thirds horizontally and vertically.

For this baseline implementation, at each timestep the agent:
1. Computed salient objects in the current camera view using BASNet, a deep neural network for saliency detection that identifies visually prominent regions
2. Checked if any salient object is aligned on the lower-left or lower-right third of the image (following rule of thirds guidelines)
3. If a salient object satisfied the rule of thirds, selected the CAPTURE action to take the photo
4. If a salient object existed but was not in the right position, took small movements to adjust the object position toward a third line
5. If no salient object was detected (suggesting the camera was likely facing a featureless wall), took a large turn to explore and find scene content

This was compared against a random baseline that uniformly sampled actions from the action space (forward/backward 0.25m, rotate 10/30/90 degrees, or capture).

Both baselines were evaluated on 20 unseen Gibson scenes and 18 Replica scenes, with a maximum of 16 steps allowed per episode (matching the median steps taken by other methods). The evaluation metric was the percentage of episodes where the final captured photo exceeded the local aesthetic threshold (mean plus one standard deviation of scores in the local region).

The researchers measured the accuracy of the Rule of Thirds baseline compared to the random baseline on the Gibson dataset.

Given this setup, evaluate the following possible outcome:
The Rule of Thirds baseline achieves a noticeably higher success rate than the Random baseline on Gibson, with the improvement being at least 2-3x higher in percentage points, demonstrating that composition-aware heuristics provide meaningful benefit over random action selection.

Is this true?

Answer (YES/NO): NO